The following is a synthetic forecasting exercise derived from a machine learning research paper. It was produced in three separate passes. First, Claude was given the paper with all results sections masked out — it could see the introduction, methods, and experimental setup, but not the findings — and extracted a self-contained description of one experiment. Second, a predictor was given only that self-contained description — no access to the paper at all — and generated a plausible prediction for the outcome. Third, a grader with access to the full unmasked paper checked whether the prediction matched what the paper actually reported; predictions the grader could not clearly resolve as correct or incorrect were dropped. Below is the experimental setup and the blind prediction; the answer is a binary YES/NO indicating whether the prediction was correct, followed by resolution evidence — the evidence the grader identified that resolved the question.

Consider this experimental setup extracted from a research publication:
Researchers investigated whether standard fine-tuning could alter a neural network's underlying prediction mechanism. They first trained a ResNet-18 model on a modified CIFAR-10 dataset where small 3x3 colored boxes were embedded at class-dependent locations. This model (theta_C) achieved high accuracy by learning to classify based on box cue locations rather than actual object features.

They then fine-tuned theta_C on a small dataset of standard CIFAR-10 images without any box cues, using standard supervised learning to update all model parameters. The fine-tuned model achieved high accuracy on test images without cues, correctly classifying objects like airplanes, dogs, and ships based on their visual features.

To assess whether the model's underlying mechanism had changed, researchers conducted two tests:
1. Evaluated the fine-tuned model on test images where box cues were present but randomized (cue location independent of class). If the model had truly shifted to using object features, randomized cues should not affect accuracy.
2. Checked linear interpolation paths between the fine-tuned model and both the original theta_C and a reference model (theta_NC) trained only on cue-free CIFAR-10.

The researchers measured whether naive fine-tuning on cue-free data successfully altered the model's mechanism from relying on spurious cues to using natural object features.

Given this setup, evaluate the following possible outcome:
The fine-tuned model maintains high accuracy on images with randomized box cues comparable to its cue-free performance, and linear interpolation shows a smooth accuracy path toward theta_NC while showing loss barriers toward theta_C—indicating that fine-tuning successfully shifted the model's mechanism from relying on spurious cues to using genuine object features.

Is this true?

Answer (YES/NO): NO